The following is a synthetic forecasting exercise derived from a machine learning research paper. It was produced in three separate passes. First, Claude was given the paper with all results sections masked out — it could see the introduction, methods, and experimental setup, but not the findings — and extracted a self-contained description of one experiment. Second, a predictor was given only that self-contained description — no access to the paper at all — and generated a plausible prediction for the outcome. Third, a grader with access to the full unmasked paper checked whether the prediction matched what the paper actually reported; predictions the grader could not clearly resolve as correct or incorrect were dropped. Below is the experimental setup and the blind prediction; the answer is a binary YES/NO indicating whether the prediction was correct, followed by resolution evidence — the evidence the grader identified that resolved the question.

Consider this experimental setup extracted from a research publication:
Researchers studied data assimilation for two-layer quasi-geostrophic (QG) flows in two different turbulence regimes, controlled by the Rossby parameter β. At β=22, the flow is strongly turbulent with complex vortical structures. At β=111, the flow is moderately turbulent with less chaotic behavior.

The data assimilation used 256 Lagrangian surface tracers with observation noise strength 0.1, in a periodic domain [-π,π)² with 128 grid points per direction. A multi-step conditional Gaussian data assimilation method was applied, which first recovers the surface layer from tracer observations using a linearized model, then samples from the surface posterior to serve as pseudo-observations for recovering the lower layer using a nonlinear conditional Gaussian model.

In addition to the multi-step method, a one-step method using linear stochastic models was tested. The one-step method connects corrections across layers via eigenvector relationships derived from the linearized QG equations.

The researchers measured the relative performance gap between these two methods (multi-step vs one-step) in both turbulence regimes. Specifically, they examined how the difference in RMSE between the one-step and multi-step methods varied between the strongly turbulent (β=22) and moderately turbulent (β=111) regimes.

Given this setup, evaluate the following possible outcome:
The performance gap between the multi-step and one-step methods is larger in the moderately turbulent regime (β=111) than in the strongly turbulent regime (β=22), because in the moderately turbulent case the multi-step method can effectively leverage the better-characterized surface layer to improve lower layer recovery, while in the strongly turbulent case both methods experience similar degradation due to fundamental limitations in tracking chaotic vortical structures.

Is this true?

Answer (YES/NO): NO